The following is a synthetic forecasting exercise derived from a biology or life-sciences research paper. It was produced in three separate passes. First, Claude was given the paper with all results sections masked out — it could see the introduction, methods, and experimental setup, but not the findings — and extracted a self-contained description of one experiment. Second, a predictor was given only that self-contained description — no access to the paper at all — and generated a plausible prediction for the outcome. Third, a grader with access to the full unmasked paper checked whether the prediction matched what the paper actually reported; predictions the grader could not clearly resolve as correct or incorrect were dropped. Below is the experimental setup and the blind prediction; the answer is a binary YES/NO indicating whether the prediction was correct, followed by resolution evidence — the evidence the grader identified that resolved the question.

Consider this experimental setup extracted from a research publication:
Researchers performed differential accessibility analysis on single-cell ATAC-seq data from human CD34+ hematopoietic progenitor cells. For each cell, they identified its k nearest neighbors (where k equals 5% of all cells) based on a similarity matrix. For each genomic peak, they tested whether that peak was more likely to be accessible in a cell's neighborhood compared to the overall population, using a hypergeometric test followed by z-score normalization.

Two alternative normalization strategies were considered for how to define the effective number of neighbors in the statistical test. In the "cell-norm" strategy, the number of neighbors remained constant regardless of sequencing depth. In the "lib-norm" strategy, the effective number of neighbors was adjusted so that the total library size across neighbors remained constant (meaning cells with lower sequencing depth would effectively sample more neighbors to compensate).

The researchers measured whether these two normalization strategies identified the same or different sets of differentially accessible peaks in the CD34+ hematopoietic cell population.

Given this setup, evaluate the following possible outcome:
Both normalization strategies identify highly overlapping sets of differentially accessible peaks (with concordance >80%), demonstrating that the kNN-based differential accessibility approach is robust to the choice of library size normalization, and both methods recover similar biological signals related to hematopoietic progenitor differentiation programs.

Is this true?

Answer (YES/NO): NO